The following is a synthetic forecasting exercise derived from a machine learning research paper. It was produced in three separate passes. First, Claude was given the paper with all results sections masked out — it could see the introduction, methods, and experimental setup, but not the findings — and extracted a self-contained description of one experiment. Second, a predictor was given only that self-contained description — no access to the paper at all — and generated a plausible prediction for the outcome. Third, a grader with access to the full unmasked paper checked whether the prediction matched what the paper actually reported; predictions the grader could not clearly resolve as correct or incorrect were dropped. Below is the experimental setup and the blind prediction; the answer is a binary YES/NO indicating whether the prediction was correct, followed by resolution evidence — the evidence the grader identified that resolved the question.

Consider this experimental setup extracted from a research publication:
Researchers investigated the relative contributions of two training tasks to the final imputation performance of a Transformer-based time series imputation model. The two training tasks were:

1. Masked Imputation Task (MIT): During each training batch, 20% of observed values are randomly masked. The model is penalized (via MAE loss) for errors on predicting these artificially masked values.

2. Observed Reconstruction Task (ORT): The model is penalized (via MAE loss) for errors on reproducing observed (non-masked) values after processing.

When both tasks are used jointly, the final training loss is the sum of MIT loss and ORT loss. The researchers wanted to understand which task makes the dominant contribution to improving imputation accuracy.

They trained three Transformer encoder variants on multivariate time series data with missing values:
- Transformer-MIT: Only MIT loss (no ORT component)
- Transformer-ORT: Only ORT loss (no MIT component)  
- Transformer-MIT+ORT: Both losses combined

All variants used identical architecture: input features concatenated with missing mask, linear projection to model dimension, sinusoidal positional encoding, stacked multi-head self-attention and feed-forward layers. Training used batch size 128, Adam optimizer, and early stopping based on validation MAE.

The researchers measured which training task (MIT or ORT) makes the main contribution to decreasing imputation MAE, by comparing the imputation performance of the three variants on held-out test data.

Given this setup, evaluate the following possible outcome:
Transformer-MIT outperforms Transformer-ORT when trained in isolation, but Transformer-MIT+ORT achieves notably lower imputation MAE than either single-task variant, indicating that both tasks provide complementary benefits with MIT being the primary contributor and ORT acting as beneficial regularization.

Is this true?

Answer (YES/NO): NO